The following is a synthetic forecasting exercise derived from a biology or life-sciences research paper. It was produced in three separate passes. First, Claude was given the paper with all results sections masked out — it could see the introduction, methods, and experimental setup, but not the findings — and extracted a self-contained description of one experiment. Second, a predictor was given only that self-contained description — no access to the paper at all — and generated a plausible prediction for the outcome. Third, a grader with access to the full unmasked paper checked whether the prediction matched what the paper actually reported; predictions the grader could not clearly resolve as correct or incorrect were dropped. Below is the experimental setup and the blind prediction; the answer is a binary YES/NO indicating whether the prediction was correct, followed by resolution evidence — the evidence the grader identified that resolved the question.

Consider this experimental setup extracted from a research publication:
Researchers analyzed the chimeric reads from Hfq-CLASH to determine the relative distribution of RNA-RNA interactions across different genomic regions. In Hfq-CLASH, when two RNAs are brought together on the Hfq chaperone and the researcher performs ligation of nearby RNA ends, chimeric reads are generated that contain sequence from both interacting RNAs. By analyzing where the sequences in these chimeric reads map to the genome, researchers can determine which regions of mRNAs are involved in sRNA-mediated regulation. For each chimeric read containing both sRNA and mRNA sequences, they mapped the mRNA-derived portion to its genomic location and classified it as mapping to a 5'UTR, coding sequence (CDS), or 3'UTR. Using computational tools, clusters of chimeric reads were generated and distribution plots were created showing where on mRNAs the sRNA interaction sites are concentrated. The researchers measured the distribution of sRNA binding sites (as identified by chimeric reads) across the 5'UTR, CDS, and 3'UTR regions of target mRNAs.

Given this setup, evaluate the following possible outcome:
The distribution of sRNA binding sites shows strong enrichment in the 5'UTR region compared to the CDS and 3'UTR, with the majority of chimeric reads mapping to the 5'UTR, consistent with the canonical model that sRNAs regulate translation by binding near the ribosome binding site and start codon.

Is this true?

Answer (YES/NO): YES